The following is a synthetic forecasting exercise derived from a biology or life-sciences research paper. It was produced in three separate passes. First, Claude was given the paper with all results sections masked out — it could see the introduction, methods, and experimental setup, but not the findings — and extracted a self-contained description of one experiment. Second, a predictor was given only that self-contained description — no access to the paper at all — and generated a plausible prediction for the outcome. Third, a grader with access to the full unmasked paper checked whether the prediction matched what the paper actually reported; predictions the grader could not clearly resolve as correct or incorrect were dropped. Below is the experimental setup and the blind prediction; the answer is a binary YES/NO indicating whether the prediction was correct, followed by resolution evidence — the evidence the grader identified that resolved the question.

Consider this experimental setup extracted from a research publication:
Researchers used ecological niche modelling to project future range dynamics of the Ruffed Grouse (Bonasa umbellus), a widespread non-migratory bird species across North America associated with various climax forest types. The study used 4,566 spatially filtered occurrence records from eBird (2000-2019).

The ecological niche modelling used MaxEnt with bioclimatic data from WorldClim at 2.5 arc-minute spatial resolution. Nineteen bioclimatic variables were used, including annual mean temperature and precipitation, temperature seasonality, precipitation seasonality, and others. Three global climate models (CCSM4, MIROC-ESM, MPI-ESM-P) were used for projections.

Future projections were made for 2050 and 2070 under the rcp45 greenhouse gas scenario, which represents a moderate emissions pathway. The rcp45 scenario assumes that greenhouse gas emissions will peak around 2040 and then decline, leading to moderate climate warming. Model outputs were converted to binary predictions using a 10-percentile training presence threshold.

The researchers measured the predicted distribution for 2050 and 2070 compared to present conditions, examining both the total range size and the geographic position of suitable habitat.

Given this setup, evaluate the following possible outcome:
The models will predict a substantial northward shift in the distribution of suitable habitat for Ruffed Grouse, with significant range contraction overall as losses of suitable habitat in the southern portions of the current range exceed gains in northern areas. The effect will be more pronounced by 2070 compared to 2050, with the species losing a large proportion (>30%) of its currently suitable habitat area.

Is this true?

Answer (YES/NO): NO